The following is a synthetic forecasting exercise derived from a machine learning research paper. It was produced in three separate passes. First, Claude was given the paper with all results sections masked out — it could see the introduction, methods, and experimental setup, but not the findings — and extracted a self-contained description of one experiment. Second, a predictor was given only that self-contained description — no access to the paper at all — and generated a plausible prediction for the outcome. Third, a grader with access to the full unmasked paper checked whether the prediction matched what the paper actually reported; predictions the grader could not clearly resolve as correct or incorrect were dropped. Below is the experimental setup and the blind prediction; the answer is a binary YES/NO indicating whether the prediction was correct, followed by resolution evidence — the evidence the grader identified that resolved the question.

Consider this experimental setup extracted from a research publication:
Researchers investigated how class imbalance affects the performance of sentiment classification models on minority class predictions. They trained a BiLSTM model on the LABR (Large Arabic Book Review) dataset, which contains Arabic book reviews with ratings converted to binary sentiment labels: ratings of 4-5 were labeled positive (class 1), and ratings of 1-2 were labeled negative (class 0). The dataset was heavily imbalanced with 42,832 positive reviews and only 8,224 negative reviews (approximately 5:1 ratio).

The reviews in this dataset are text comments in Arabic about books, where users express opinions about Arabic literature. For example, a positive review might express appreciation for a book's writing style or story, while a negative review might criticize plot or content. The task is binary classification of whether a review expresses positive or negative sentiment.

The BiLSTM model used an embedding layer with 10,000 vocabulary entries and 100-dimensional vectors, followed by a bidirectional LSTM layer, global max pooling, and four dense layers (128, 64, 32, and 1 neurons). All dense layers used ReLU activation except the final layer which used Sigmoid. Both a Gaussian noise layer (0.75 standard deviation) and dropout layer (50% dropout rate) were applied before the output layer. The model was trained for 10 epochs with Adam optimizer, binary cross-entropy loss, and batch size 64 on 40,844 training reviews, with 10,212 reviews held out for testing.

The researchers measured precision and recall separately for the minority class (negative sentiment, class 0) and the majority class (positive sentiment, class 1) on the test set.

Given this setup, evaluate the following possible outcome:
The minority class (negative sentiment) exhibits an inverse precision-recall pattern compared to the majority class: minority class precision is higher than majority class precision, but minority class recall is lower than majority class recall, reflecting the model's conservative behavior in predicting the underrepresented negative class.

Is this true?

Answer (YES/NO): NO